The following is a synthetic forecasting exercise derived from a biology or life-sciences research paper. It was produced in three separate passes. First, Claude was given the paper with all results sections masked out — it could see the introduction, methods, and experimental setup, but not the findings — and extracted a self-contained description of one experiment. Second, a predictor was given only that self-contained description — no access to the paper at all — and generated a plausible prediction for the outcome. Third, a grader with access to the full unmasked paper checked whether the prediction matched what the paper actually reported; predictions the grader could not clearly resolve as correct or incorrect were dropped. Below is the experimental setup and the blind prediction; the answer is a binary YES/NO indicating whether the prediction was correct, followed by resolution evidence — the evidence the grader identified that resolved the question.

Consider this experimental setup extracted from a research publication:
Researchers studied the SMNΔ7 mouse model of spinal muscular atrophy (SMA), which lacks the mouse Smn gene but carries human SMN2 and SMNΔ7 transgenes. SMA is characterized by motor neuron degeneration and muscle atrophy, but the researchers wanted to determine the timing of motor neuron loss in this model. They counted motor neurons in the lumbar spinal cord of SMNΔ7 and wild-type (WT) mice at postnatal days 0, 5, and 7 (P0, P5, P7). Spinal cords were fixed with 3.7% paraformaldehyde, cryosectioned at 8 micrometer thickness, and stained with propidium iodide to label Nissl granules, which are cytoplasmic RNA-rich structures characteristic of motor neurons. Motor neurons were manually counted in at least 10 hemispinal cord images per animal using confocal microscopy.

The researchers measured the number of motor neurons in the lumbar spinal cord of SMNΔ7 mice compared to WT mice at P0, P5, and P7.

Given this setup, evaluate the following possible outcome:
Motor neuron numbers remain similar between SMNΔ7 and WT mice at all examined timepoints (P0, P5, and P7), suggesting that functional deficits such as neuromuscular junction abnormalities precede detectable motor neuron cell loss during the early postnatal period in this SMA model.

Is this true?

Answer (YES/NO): YES